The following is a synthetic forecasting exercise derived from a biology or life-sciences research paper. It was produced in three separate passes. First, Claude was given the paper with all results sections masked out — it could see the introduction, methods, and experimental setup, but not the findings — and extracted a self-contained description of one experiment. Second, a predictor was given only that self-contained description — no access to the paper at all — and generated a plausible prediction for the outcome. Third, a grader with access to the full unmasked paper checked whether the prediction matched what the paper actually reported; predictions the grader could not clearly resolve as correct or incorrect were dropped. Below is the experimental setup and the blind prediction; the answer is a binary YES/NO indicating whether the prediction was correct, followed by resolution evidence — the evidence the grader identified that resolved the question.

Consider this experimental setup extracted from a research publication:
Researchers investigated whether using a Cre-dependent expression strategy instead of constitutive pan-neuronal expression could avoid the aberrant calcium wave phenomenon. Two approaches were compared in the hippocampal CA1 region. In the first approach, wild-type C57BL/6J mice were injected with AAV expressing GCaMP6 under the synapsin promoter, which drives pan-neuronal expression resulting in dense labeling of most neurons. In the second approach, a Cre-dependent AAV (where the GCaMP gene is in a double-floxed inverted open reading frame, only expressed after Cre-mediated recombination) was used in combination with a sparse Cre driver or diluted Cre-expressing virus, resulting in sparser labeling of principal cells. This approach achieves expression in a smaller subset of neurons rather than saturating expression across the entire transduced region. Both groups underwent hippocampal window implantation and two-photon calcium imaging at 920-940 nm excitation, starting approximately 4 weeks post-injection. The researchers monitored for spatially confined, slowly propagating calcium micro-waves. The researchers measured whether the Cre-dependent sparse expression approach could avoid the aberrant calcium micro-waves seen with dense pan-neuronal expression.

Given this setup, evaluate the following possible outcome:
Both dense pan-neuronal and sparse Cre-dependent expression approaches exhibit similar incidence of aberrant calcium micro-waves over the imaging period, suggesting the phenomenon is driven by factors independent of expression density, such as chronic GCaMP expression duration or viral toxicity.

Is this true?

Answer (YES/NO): NO